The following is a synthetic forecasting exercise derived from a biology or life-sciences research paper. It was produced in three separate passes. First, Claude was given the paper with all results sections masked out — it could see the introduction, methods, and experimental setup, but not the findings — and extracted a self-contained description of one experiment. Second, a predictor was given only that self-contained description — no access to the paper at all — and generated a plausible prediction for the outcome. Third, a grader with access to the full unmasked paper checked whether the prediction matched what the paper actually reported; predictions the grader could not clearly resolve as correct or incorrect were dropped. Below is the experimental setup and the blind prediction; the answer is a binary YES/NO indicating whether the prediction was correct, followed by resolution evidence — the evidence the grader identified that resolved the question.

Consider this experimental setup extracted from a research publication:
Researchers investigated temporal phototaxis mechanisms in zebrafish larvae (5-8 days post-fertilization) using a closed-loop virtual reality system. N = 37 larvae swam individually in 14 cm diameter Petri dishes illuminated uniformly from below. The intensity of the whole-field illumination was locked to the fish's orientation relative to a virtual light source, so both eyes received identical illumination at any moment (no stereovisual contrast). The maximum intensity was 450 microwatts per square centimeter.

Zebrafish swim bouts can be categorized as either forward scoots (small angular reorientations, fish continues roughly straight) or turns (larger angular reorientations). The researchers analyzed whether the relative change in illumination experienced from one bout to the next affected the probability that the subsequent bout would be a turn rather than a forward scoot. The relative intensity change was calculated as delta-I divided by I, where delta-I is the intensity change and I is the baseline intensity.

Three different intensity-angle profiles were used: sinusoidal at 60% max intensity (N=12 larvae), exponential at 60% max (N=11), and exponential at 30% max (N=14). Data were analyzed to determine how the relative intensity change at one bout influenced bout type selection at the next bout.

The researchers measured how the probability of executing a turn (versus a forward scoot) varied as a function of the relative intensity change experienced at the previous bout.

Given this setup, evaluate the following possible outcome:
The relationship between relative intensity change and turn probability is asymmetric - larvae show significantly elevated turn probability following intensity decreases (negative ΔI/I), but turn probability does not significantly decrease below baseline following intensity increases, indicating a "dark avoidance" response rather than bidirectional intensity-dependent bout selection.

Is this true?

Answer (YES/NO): YES